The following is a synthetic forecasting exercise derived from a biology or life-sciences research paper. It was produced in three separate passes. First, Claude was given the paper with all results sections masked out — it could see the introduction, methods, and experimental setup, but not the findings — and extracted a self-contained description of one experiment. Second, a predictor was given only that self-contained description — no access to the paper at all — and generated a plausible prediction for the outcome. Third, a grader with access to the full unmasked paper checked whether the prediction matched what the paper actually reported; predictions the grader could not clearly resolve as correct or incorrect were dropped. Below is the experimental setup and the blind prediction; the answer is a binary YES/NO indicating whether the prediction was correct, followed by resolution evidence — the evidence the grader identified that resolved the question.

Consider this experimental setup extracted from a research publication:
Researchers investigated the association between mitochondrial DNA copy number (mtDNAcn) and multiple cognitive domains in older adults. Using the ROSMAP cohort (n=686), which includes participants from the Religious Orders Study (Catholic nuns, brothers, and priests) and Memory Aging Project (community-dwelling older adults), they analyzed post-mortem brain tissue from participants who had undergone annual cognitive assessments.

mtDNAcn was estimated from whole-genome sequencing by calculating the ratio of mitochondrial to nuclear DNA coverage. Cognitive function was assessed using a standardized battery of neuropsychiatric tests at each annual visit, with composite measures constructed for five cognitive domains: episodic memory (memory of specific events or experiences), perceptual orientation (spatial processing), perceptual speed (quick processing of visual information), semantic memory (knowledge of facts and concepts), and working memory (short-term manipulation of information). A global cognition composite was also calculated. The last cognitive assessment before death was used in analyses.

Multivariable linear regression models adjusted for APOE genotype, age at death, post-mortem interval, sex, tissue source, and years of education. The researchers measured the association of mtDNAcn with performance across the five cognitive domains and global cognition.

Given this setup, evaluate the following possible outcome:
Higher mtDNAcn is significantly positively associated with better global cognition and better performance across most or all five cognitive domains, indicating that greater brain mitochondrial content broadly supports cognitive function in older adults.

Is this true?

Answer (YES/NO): YES